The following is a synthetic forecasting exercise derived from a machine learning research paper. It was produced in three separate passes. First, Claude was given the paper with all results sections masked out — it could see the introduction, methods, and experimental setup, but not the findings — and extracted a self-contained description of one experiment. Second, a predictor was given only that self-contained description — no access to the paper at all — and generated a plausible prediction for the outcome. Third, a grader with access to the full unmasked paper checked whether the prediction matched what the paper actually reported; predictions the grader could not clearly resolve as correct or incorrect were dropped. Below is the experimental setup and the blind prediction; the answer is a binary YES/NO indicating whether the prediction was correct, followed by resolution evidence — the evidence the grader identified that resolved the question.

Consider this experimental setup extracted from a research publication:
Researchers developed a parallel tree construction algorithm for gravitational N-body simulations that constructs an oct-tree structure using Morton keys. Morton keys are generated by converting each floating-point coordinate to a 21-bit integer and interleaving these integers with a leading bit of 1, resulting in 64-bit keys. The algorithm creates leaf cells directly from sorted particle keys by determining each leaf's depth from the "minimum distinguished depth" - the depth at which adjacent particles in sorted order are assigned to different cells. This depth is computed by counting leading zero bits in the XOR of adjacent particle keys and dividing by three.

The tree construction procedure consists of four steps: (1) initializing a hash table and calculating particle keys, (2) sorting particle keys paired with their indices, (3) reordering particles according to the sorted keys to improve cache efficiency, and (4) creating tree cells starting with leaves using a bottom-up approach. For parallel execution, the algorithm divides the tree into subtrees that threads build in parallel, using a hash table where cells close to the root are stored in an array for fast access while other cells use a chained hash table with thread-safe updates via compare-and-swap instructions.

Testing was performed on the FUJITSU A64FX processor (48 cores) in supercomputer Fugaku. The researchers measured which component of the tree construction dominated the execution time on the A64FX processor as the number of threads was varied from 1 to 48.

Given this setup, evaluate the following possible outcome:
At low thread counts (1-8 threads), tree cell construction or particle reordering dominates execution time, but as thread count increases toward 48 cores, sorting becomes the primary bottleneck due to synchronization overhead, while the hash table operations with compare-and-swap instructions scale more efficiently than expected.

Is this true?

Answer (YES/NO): NO